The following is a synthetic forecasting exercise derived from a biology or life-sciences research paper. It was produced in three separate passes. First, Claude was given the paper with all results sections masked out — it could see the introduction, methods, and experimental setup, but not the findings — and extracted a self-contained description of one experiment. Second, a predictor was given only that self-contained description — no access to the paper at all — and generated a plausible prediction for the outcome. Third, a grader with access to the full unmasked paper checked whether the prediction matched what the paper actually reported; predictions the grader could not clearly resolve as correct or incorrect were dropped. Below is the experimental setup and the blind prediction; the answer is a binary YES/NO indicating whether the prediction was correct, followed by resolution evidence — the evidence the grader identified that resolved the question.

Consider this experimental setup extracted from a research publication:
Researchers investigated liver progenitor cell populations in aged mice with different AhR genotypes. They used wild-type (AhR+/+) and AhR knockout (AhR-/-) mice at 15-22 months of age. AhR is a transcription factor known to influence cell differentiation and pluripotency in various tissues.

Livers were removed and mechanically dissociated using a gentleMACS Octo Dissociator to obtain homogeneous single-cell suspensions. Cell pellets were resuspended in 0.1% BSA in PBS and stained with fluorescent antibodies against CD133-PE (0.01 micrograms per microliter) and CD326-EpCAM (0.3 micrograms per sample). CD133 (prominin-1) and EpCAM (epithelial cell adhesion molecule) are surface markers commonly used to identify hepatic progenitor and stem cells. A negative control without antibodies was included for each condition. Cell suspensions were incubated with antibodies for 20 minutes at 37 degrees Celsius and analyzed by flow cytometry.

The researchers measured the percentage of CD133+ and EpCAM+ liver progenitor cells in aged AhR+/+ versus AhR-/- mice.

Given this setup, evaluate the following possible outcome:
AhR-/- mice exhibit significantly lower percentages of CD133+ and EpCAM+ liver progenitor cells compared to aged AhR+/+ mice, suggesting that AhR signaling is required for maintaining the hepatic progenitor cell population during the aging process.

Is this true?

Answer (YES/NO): NO